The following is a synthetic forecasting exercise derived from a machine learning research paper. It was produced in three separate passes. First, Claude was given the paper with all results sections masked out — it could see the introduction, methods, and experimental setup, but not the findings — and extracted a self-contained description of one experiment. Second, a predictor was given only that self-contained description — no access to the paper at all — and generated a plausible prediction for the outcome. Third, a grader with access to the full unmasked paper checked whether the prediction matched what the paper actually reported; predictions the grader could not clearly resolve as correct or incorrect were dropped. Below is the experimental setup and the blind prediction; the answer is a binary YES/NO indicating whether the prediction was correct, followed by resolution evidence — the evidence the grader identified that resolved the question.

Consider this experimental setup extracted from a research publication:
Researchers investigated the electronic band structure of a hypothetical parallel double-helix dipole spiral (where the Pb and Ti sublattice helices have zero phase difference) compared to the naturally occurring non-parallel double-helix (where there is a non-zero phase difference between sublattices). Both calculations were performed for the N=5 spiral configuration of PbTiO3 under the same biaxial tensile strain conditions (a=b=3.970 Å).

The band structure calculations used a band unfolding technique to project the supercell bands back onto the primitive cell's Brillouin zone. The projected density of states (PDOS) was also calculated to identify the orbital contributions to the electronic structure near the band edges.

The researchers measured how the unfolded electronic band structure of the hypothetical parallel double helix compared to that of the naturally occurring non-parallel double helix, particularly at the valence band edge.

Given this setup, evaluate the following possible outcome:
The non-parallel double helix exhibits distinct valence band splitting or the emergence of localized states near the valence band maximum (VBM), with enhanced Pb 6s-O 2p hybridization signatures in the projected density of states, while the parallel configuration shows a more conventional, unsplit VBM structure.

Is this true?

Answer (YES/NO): NO